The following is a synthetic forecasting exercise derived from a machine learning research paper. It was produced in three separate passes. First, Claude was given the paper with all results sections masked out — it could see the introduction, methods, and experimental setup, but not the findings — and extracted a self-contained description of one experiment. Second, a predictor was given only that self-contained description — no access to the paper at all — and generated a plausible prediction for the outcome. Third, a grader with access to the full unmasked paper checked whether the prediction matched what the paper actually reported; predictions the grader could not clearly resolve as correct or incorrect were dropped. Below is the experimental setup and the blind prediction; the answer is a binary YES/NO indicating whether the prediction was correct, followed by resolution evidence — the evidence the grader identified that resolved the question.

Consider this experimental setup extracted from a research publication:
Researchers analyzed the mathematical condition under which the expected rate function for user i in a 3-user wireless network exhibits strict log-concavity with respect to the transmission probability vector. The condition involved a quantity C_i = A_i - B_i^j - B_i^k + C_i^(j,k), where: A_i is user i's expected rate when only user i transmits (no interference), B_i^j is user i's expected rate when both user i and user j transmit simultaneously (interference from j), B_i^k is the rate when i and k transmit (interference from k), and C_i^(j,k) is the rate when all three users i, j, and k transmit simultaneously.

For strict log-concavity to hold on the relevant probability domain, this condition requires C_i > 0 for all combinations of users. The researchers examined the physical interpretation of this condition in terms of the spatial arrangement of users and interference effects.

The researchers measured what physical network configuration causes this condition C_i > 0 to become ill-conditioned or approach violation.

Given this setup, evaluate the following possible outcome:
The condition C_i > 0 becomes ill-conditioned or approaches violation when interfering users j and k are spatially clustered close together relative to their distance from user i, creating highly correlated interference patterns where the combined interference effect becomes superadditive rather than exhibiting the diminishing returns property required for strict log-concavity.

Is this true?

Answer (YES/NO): NO